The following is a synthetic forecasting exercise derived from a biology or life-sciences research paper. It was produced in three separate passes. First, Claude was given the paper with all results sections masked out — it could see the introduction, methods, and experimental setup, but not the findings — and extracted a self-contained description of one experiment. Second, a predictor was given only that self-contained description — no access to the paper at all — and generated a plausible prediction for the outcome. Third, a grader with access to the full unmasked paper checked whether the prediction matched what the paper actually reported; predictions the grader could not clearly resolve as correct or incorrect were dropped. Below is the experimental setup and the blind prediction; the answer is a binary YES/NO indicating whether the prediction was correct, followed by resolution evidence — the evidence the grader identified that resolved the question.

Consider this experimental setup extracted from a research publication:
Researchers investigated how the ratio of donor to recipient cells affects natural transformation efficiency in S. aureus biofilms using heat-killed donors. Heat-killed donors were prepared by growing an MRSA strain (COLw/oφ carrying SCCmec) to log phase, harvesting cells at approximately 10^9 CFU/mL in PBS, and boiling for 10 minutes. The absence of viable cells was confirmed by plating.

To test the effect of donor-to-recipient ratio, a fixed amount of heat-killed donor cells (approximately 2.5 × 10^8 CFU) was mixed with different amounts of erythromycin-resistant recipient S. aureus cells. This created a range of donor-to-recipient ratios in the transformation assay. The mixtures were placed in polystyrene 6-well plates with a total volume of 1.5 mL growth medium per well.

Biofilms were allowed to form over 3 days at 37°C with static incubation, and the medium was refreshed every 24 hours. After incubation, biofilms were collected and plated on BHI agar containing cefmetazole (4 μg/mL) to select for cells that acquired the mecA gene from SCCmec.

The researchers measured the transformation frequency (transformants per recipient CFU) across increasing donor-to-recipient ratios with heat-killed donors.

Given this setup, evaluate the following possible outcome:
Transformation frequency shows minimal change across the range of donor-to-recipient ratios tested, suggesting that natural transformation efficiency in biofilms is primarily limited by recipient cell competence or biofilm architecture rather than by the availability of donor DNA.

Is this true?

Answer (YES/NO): YES